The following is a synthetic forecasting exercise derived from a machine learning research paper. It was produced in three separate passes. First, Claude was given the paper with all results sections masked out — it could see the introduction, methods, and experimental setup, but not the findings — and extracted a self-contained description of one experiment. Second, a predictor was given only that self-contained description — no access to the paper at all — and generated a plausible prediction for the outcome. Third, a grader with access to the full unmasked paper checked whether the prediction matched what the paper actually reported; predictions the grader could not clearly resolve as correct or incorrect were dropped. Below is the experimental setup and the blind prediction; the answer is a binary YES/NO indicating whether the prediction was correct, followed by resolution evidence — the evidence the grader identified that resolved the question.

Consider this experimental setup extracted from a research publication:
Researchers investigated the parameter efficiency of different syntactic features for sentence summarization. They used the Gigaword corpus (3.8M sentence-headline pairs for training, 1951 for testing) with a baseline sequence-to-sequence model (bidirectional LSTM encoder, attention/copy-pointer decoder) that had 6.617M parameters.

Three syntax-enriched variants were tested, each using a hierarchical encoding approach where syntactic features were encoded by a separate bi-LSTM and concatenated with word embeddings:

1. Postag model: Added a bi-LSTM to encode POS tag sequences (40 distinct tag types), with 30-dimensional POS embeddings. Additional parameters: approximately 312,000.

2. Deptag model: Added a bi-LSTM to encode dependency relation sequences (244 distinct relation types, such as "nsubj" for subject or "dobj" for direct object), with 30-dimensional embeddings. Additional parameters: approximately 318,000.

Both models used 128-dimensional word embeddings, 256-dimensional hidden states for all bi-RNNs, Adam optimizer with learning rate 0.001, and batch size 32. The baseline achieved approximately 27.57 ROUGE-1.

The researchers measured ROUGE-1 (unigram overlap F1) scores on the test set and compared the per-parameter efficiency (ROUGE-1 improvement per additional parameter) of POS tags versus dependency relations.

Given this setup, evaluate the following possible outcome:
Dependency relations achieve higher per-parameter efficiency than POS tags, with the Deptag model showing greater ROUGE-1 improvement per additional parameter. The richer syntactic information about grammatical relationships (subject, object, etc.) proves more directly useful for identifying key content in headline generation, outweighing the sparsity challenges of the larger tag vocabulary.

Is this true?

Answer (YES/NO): NO